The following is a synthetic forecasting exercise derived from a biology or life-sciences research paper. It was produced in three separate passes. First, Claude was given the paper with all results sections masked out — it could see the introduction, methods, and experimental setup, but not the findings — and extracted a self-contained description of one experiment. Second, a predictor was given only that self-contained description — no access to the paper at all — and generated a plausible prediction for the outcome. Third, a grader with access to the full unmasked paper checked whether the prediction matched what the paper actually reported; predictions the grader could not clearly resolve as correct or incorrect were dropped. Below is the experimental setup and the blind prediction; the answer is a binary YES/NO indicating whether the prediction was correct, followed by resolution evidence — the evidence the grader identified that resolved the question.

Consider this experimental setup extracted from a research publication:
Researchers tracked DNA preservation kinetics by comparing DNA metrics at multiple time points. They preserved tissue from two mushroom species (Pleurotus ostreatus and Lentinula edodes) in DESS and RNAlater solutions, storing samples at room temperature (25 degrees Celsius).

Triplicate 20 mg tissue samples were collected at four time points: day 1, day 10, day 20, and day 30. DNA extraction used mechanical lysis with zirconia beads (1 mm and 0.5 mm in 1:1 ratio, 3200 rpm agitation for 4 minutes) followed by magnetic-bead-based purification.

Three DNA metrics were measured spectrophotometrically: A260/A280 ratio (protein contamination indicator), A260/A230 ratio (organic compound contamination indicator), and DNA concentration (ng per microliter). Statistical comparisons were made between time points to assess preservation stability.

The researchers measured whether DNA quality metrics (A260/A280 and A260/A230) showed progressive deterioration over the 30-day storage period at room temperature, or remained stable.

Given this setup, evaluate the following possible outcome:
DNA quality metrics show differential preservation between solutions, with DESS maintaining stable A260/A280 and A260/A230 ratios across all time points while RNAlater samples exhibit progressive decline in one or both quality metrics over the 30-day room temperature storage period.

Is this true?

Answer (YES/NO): NO